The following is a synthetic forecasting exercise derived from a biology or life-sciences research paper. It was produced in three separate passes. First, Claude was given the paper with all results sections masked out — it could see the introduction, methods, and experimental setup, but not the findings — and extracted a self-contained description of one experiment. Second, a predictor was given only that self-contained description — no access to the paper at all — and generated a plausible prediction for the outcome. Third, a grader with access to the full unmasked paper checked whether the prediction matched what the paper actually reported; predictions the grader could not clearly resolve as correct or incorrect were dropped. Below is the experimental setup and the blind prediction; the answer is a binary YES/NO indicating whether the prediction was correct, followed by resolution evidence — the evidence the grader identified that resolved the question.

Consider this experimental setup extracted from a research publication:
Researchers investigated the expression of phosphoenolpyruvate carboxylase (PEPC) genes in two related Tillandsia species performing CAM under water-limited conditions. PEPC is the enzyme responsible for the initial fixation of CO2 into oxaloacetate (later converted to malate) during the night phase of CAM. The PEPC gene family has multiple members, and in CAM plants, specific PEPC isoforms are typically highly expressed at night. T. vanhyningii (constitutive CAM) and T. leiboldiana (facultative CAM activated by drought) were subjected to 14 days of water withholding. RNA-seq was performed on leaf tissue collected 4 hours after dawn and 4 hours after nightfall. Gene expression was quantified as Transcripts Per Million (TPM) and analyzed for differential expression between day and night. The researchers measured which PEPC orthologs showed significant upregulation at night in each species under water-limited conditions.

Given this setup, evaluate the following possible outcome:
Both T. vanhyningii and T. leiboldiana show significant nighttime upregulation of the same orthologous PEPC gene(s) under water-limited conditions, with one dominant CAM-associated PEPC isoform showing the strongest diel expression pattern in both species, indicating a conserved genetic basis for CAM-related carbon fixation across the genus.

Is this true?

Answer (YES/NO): NO